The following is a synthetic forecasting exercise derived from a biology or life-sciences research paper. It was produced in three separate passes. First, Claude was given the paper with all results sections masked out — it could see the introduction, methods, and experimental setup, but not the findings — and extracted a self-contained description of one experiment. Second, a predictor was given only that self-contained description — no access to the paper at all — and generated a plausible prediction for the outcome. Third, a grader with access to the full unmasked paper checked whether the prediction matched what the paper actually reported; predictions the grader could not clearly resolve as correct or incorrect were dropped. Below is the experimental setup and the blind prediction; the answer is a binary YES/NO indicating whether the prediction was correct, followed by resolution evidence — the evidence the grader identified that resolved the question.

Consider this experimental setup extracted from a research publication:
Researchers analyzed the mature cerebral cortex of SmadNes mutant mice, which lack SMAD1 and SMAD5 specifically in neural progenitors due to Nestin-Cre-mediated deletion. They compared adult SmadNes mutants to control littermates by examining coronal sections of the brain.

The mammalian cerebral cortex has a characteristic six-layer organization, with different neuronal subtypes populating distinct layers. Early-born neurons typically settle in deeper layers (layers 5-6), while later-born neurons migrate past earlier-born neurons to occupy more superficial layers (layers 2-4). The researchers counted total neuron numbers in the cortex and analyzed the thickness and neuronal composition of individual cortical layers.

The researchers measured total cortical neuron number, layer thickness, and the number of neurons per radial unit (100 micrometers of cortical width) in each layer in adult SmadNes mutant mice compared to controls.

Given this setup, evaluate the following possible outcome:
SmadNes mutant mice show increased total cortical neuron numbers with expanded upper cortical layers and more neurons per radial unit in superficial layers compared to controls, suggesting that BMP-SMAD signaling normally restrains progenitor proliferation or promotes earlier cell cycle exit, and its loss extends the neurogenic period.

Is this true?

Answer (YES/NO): NO